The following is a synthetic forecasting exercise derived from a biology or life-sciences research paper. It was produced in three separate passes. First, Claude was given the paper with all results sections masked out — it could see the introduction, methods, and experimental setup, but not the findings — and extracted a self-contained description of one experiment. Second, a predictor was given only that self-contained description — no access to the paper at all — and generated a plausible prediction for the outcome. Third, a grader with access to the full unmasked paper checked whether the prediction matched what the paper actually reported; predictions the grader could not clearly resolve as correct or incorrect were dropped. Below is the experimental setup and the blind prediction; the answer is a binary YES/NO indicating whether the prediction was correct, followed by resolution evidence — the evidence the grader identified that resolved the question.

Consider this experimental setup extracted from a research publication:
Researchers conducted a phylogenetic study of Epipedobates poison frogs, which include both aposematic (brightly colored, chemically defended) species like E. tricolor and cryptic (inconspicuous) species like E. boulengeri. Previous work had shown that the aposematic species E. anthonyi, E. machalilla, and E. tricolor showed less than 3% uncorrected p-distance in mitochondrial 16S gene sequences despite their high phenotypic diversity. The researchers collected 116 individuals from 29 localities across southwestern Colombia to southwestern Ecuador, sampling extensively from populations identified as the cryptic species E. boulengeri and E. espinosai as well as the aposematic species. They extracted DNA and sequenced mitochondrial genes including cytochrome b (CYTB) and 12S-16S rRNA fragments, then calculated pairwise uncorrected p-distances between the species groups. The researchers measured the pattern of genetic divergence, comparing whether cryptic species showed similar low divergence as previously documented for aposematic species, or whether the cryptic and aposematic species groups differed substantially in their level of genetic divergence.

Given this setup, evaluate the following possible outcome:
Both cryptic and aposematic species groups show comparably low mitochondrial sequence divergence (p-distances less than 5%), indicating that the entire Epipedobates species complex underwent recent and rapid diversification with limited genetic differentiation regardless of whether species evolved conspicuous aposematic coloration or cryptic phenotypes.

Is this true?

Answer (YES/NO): NO